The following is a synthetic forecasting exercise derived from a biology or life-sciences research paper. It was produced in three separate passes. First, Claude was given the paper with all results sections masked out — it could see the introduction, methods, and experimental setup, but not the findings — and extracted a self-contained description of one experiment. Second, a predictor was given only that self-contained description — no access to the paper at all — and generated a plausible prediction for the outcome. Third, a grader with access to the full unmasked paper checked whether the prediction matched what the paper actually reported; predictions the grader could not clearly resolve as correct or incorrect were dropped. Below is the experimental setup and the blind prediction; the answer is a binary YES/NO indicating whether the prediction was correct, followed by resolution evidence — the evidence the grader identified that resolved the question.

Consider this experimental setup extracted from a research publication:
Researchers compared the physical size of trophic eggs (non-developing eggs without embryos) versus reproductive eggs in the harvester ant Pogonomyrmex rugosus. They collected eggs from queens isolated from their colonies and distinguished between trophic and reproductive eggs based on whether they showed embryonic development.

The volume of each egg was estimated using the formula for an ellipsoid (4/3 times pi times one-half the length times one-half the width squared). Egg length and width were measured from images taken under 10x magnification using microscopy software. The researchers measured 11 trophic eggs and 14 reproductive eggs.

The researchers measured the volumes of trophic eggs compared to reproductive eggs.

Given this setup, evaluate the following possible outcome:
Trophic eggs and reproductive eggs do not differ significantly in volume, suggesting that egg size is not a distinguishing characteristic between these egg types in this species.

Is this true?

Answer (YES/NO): NO